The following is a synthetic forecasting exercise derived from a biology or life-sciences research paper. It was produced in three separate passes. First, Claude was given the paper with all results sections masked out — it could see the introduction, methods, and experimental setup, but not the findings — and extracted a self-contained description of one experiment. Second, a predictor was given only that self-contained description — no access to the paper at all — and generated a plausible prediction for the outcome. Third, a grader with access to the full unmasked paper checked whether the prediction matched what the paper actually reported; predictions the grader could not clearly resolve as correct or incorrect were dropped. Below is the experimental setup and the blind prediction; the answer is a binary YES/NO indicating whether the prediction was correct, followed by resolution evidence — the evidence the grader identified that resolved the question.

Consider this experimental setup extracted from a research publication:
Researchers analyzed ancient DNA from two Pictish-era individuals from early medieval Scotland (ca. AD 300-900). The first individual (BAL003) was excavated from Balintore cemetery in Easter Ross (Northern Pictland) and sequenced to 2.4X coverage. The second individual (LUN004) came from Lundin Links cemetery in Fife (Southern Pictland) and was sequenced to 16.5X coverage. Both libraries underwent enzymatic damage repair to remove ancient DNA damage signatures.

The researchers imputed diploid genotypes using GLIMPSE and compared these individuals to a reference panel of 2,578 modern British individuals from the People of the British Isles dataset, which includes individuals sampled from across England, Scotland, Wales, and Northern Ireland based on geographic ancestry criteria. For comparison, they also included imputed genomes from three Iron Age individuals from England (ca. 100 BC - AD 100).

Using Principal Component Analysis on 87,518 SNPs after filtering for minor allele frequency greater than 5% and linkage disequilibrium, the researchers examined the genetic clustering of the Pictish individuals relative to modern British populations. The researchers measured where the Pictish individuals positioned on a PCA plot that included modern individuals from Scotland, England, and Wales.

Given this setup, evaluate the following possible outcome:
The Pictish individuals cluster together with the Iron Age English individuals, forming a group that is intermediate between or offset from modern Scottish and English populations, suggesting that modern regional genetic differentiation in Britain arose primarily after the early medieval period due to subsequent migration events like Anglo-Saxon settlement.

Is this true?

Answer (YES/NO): NO